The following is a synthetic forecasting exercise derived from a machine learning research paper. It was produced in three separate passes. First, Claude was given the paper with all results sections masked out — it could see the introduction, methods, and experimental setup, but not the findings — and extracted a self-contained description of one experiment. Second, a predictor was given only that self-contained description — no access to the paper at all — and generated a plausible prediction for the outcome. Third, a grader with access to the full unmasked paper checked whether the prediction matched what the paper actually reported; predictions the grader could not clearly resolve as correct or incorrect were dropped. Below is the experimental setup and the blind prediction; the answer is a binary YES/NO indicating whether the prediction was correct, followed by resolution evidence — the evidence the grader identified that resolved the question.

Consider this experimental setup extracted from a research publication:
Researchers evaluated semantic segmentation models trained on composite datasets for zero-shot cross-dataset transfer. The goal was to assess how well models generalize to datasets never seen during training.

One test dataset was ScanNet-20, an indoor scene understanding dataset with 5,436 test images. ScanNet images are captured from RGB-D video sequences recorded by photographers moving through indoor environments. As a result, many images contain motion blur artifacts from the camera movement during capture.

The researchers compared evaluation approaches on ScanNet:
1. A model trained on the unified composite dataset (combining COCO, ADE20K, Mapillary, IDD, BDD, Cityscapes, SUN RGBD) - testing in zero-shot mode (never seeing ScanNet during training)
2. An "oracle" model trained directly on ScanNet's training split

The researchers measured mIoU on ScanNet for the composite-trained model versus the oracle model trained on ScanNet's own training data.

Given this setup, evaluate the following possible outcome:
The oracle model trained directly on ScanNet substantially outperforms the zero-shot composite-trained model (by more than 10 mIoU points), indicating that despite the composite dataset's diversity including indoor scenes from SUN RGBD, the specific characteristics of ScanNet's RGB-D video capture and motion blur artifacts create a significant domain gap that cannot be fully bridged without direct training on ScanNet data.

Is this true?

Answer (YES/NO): YES